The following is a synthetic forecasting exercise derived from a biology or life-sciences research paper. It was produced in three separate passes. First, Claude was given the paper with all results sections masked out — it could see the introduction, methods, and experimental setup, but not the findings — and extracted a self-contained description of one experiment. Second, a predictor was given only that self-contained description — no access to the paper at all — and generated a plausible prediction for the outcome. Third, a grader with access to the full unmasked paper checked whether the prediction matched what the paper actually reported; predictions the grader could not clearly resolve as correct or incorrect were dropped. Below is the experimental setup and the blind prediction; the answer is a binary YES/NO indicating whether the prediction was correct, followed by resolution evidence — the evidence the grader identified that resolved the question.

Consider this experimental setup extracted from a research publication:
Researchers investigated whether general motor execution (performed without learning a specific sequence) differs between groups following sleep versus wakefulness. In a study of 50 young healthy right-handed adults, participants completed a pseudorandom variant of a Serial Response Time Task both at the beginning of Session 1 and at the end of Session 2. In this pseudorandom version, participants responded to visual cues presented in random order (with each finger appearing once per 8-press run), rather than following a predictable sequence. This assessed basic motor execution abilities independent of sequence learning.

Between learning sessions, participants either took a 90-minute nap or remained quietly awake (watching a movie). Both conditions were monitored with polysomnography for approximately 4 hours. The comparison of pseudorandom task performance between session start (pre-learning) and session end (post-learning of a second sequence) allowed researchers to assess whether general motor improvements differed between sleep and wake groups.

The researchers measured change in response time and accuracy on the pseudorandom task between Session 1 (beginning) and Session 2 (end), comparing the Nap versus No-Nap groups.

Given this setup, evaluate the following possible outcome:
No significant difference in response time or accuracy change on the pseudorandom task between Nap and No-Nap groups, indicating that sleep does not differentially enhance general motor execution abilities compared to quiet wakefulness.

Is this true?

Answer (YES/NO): YES